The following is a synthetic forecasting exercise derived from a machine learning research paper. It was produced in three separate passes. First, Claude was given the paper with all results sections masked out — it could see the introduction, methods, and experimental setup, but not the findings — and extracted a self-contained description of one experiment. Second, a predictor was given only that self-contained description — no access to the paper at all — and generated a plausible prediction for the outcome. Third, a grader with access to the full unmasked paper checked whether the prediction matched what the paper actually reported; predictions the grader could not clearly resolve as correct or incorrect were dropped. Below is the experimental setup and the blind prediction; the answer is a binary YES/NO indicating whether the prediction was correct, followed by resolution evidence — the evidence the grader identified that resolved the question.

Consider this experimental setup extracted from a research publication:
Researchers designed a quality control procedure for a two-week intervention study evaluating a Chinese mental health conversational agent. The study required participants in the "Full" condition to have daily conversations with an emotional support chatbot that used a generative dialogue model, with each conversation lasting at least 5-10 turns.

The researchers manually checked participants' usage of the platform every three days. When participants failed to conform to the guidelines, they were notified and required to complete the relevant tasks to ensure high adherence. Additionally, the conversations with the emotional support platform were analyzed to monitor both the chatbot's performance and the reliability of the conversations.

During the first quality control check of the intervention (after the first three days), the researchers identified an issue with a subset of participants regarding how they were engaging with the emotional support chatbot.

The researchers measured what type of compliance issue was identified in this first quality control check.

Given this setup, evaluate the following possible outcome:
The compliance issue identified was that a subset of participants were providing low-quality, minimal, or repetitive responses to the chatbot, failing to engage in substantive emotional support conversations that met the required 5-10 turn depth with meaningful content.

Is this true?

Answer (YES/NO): NO